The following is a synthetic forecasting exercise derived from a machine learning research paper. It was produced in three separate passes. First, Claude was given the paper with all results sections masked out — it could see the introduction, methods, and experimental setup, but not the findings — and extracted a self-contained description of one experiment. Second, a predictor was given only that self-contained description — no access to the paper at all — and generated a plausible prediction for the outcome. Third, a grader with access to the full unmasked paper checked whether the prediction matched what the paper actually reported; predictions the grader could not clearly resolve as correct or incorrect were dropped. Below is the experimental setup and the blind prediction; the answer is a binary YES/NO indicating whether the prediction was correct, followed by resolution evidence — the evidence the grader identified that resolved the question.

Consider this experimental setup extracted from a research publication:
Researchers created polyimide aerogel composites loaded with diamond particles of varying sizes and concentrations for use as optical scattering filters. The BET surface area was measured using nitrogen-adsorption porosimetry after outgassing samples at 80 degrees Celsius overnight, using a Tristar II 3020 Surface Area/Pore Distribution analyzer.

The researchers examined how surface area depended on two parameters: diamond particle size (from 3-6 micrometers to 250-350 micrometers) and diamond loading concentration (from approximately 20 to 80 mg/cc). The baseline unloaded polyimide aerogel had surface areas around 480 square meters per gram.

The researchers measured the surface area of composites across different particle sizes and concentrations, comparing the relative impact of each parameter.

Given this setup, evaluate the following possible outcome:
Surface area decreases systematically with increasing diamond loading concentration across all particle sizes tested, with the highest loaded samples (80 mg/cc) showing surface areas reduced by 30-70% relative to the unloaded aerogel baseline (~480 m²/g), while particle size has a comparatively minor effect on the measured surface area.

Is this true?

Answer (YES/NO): YES